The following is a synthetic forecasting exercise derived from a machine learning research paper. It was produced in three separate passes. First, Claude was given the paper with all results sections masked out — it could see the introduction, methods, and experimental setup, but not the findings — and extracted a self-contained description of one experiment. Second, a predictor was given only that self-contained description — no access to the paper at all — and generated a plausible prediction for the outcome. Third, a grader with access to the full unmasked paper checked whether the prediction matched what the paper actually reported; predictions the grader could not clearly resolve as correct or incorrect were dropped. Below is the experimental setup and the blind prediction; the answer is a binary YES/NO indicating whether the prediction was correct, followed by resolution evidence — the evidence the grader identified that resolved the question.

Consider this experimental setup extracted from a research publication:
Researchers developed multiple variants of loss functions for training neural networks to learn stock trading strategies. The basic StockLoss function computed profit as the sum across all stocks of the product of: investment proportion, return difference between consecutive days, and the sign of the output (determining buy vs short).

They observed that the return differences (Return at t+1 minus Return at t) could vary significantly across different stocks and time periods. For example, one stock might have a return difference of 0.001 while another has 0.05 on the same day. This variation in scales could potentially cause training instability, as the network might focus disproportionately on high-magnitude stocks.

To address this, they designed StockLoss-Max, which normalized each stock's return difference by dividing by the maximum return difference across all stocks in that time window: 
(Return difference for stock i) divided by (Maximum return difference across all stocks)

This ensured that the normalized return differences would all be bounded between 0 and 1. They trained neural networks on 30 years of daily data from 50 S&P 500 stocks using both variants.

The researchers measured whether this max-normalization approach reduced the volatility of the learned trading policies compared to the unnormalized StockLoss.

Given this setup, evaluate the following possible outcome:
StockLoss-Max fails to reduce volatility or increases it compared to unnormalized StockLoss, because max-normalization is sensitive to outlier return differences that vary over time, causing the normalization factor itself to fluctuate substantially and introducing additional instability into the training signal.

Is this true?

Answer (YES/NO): NO